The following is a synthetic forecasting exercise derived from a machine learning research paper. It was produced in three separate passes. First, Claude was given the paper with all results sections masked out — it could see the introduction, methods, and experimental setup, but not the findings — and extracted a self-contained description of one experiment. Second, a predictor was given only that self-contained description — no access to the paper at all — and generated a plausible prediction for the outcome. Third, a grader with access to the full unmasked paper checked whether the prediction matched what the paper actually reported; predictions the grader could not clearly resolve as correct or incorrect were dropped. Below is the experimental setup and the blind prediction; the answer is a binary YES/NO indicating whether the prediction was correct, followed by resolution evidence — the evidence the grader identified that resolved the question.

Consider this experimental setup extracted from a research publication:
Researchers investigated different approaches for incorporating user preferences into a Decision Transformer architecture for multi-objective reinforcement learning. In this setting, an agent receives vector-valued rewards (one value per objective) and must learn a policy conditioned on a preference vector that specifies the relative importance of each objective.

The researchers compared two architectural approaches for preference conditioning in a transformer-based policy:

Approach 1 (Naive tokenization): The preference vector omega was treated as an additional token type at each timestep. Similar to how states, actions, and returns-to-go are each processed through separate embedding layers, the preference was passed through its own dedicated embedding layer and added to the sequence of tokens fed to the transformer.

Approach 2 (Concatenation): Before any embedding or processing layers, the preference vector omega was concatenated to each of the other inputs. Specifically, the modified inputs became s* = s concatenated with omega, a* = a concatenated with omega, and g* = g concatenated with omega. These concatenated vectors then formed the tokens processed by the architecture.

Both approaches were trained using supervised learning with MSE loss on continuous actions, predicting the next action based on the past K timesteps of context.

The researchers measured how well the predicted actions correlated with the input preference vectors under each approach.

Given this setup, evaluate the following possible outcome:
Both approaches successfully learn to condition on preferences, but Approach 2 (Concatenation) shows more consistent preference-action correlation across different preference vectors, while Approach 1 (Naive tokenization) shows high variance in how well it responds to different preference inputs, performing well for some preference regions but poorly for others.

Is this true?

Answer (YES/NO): NO